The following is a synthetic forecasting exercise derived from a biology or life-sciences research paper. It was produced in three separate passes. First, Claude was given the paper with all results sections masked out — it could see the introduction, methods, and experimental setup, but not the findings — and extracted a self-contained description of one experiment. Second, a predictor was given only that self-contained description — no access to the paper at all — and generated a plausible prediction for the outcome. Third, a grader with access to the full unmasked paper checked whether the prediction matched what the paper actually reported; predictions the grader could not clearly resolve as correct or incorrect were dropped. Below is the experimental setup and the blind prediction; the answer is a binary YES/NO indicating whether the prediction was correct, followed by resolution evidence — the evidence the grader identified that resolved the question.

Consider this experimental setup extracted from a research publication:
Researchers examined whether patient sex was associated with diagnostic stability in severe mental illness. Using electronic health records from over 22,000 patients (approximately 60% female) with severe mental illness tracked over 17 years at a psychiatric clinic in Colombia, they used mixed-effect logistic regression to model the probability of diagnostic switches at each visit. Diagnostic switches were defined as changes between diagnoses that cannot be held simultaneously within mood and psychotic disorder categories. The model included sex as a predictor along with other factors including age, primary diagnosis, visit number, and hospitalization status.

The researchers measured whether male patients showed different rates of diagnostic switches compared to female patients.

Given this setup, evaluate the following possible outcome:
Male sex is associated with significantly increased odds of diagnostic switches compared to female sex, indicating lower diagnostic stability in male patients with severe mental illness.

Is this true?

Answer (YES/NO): NO